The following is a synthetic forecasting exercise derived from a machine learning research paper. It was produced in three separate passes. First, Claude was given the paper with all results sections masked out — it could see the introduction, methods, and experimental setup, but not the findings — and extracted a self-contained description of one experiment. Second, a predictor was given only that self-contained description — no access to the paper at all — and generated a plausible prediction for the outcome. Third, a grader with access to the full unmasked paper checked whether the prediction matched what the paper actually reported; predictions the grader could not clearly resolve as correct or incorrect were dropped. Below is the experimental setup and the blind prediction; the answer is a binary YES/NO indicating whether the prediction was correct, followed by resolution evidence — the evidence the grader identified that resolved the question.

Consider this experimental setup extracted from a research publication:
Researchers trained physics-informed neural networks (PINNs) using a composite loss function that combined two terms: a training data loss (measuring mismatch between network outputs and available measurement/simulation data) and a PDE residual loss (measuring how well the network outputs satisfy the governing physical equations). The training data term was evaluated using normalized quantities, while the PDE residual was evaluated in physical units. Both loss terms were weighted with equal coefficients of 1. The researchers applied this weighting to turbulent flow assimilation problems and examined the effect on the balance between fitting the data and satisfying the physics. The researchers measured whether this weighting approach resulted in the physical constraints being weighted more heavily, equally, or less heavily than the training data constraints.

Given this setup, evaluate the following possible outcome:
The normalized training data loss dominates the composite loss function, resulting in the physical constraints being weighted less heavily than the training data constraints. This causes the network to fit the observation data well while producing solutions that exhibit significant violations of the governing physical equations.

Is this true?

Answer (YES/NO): NO